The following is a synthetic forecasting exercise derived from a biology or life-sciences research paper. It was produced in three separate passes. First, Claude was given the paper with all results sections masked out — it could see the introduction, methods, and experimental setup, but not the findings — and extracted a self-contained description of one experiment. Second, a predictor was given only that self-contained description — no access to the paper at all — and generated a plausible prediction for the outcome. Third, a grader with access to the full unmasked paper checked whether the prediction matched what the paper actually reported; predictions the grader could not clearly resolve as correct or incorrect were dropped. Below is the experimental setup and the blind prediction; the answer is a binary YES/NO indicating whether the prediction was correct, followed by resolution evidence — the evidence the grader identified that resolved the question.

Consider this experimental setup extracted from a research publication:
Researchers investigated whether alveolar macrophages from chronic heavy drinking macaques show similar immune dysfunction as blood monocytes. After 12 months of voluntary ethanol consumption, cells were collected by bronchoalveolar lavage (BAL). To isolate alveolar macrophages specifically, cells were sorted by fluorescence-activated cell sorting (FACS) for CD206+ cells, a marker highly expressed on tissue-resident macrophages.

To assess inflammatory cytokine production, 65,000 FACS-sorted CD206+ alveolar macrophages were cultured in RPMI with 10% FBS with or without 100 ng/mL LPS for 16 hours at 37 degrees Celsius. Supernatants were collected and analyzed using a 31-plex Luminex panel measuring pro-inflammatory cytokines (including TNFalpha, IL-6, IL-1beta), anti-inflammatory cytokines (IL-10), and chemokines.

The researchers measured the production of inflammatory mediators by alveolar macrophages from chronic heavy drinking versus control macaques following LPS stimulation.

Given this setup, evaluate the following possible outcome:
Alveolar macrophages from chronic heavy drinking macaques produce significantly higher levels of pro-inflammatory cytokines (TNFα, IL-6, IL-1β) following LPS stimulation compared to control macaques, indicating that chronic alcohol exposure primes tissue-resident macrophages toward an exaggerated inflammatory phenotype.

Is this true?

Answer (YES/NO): NO